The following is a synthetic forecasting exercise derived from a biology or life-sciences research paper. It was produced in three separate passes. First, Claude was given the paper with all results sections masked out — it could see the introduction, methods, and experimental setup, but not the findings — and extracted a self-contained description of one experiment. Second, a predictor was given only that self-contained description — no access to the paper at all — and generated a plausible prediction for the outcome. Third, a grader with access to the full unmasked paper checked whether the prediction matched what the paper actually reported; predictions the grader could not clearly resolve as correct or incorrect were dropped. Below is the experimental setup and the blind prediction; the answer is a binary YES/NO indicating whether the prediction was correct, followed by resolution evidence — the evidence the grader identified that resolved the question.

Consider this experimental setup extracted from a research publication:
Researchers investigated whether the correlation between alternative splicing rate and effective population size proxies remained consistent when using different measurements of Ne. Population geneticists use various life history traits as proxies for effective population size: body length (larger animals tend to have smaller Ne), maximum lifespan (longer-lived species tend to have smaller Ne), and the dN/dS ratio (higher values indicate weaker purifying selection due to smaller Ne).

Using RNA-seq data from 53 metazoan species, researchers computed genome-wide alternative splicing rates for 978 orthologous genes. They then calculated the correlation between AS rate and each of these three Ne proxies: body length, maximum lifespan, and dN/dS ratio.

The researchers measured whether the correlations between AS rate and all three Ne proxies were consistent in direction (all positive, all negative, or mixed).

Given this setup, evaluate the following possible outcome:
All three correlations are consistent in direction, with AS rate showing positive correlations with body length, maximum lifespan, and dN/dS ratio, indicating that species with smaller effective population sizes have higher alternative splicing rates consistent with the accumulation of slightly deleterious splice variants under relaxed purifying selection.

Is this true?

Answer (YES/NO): YES